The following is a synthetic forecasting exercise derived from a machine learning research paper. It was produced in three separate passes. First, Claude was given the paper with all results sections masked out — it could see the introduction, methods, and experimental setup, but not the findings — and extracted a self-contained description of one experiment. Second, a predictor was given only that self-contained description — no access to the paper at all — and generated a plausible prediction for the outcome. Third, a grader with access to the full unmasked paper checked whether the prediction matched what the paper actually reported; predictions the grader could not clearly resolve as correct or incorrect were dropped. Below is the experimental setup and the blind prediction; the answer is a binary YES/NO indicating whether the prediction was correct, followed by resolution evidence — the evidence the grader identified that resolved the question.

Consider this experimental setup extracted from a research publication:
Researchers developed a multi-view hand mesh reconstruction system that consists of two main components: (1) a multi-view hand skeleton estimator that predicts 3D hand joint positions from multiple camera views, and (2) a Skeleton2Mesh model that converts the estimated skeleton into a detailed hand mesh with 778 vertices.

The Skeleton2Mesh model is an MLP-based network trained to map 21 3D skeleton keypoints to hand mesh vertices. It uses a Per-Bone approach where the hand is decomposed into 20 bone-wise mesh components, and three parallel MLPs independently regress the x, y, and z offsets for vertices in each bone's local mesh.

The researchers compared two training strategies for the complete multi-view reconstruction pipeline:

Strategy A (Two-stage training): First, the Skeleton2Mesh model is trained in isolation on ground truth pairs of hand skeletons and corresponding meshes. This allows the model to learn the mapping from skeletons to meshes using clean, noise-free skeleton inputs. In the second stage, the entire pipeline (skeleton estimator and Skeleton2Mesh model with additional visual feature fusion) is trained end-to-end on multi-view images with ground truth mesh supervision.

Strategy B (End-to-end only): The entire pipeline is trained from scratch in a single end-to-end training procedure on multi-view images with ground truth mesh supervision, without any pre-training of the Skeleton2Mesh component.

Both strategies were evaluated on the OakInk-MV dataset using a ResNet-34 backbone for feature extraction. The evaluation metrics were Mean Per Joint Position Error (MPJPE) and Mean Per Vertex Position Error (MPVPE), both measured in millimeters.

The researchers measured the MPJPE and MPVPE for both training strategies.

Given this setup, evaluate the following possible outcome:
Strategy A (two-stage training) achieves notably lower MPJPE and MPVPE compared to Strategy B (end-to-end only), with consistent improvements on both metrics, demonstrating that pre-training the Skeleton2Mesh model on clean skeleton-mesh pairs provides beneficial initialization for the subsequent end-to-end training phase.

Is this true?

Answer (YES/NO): YES